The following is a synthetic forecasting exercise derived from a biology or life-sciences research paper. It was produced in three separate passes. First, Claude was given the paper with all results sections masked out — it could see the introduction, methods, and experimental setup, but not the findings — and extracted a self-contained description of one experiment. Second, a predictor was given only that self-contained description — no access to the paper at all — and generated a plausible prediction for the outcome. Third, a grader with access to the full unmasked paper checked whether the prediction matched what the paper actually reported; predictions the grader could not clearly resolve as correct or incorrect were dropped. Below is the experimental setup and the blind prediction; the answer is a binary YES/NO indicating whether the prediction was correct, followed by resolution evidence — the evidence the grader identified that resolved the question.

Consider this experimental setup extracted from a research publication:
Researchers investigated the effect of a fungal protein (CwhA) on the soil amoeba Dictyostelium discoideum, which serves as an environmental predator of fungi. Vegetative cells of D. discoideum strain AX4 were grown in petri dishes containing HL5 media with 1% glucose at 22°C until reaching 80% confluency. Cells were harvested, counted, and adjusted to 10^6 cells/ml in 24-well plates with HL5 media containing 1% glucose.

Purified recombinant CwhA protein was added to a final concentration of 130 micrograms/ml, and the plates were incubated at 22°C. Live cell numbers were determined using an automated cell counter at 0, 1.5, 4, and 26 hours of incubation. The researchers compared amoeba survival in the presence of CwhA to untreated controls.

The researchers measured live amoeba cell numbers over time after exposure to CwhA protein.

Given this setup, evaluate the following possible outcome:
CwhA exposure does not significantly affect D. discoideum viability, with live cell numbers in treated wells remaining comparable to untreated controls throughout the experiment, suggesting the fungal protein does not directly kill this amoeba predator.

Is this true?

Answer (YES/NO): YES